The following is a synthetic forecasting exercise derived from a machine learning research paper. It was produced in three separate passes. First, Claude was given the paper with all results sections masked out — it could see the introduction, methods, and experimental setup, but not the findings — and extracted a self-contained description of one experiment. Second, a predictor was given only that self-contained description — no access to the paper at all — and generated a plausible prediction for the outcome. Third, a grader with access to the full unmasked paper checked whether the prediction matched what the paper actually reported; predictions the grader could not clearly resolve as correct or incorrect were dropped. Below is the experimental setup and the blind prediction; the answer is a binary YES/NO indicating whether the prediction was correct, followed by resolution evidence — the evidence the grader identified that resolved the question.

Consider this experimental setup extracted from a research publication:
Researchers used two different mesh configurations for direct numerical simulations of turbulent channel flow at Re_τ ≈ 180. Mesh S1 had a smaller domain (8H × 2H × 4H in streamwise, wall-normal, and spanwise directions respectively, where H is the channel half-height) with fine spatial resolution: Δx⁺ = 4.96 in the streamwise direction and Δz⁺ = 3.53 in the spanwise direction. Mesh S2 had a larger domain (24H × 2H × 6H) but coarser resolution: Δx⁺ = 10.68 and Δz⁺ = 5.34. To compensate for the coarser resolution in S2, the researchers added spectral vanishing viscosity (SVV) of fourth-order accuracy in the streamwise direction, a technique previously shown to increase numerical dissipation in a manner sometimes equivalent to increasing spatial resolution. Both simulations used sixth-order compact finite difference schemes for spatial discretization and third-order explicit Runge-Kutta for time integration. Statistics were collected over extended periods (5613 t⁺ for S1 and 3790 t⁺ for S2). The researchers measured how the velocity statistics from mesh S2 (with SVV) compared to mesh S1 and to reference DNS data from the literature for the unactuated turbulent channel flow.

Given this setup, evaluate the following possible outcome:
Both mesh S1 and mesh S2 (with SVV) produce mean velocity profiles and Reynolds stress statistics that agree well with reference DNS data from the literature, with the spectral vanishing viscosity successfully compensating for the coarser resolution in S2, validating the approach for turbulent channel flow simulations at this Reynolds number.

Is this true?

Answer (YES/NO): YES